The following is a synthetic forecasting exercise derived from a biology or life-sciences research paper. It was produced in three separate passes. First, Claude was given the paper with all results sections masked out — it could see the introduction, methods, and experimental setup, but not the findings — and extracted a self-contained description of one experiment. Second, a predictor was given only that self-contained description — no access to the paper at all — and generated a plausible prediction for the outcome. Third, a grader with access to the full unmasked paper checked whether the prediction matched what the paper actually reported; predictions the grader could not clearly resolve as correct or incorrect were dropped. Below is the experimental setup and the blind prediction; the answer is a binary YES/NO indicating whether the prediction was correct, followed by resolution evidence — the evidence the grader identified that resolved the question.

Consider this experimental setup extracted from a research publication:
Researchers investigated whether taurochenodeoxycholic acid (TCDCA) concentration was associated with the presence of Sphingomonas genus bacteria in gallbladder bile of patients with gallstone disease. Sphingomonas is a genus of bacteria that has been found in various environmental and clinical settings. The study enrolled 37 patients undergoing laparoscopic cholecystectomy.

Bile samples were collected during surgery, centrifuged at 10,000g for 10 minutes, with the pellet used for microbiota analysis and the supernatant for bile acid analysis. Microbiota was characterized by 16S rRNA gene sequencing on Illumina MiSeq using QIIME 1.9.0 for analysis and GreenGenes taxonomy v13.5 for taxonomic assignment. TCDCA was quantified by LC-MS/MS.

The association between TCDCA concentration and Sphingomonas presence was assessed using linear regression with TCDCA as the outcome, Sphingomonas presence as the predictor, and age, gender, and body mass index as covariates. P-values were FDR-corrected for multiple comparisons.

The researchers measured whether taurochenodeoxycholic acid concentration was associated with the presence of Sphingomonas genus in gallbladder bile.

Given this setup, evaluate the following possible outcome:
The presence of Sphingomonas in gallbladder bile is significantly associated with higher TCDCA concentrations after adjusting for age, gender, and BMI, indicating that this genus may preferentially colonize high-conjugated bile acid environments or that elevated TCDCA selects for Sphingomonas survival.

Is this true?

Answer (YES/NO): YES